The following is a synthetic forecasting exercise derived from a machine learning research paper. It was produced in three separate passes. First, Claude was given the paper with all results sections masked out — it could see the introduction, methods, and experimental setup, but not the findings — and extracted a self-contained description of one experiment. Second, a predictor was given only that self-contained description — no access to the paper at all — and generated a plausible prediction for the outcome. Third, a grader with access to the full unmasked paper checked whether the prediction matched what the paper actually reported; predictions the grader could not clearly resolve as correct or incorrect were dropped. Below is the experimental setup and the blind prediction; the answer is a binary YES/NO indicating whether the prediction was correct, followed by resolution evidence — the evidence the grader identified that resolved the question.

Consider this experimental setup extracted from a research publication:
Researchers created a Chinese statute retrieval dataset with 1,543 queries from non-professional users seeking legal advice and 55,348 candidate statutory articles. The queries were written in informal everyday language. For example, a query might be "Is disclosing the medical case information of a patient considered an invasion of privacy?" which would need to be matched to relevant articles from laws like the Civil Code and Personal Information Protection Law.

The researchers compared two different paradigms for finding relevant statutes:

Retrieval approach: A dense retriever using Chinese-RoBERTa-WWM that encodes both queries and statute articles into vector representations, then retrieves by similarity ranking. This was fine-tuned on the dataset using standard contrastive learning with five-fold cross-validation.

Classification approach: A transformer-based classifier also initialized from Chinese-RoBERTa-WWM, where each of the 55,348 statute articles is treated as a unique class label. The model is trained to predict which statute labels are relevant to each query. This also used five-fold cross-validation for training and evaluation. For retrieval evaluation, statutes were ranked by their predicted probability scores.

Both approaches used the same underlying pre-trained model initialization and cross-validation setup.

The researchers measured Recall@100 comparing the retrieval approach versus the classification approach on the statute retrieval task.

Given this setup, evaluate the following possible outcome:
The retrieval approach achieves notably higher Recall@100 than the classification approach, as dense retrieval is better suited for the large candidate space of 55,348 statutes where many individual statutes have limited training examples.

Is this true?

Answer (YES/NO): YES